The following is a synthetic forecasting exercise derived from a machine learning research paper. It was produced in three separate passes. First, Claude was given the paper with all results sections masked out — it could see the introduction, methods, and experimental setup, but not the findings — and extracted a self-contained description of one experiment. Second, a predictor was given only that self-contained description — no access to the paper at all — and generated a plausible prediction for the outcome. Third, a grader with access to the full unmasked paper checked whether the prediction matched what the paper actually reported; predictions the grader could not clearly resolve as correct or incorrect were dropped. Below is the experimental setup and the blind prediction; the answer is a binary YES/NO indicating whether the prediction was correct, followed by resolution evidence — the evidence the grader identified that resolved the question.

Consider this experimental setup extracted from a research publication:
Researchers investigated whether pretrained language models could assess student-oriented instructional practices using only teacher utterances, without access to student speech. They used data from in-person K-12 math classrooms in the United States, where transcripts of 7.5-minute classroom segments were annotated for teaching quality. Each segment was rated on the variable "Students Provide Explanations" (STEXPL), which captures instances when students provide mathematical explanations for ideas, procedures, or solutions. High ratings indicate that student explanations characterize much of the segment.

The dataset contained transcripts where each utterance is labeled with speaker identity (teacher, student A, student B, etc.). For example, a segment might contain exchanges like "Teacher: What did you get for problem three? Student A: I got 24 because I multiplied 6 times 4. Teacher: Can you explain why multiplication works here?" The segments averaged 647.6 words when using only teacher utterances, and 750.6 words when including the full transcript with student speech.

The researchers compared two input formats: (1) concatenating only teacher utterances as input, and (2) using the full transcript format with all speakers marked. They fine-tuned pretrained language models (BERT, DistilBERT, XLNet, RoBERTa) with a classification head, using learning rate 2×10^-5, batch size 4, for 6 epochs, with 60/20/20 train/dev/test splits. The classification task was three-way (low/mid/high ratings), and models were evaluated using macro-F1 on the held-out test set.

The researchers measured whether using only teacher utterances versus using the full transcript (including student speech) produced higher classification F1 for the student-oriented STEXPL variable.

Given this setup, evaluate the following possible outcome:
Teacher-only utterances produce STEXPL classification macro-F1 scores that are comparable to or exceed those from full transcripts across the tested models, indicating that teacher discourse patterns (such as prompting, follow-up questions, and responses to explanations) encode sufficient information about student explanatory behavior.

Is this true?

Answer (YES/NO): YES